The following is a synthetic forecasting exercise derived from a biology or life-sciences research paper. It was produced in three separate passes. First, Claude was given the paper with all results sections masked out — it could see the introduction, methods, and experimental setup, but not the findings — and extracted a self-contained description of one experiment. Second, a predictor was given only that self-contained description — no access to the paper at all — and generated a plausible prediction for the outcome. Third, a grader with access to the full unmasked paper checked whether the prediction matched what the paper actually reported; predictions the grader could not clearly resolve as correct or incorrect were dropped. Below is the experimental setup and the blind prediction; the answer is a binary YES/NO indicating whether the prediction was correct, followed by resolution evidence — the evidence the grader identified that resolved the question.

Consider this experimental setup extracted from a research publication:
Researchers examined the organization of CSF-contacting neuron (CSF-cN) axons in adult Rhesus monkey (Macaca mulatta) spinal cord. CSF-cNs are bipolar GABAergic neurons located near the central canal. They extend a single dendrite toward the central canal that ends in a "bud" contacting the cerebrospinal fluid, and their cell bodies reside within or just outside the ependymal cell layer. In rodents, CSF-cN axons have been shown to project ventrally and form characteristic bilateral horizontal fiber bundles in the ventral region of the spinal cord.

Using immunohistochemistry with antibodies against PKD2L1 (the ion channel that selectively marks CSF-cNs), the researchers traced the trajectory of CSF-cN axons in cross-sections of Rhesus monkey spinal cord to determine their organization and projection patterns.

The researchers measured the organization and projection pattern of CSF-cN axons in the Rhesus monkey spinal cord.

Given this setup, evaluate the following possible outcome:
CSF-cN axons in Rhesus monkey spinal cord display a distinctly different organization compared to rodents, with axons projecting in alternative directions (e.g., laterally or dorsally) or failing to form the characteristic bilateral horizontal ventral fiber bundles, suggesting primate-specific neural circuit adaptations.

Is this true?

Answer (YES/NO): YES